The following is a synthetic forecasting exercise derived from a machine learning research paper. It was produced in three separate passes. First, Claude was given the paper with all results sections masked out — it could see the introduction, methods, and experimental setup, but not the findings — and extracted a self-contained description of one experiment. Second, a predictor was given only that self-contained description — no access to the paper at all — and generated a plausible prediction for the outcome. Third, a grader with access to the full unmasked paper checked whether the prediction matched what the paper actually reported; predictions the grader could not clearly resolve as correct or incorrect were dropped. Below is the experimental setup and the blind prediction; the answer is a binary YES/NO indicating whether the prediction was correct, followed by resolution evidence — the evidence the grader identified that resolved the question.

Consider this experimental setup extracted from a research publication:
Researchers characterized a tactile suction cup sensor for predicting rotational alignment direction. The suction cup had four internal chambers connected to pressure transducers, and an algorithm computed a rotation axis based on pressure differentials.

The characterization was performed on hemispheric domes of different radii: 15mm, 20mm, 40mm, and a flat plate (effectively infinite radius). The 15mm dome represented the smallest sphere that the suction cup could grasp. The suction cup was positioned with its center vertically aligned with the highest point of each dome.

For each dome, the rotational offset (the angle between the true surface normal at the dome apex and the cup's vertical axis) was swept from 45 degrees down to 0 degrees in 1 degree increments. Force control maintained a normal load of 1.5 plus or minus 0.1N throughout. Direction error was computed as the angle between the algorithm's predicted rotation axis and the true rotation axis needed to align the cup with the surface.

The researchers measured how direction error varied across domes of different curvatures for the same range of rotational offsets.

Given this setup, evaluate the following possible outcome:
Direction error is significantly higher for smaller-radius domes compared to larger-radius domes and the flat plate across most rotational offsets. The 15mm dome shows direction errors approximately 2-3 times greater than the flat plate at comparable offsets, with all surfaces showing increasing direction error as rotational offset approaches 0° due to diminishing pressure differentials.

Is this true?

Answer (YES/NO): NO